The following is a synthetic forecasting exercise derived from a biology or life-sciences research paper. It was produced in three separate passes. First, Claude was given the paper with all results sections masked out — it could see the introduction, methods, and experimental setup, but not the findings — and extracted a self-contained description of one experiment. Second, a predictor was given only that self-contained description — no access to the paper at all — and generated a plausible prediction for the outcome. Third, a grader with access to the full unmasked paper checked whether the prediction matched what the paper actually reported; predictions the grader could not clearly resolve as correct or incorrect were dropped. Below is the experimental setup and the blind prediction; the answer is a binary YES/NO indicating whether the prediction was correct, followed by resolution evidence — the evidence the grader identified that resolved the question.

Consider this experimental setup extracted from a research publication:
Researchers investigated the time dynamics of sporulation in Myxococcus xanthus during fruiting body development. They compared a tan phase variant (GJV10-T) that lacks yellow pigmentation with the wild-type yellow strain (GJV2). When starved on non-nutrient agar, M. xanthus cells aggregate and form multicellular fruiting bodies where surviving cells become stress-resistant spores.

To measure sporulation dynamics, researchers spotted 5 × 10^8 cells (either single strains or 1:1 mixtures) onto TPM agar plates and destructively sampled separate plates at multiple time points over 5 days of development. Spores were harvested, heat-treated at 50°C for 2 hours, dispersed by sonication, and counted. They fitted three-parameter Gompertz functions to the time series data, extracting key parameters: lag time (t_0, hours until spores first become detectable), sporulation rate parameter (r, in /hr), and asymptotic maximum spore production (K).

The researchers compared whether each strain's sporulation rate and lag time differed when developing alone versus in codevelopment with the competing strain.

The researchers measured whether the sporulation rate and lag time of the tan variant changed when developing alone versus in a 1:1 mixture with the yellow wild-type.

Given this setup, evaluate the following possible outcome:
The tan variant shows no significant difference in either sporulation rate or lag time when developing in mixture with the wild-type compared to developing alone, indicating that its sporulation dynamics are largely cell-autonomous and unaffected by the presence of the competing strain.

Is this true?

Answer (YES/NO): YES